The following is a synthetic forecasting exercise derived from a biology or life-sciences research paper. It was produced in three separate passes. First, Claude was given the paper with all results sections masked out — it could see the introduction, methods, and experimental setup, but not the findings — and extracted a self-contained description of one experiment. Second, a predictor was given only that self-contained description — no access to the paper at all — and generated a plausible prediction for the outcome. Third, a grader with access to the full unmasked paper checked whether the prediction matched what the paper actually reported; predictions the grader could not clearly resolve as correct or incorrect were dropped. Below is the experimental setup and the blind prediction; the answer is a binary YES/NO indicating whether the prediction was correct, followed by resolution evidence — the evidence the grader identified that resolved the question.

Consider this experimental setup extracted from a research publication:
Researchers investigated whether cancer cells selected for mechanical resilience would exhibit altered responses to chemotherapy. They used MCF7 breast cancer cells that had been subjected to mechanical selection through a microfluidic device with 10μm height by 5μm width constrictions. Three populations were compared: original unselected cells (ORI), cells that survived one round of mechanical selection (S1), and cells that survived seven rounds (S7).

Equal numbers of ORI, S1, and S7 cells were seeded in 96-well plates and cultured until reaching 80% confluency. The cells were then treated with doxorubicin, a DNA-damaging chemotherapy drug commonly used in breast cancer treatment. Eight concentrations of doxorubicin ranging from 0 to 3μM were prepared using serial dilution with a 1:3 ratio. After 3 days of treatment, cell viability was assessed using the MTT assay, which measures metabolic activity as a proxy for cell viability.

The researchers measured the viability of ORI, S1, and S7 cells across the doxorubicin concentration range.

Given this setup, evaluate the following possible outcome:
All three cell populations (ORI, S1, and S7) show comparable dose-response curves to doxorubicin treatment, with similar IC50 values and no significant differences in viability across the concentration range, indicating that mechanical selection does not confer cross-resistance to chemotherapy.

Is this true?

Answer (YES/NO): NO